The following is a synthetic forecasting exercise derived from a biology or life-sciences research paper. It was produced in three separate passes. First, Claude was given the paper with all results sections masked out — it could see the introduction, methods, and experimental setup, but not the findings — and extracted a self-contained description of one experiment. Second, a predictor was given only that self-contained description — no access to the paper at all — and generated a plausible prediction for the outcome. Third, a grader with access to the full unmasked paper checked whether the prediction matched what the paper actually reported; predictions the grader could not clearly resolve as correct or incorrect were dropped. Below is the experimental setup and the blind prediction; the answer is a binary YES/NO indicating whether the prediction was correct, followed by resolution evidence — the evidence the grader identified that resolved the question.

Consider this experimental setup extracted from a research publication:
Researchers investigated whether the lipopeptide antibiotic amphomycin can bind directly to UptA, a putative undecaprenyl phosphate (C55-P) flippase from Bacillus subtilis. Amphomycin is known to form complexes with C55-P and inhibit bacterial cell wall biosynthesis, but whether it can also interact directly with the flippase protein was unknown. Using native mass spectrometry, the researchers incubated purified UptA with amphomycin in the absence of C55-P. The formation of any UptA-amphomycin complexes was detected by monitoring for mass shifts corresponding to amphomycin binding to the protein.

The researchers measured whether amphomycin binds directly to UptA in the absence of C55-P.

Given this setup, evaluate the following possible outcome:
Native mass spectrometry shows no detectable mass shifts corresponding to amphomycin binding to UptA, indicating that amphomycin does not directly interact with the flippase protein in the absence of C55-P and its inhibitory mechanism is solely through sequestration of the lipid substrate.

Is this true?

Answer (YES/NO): NO